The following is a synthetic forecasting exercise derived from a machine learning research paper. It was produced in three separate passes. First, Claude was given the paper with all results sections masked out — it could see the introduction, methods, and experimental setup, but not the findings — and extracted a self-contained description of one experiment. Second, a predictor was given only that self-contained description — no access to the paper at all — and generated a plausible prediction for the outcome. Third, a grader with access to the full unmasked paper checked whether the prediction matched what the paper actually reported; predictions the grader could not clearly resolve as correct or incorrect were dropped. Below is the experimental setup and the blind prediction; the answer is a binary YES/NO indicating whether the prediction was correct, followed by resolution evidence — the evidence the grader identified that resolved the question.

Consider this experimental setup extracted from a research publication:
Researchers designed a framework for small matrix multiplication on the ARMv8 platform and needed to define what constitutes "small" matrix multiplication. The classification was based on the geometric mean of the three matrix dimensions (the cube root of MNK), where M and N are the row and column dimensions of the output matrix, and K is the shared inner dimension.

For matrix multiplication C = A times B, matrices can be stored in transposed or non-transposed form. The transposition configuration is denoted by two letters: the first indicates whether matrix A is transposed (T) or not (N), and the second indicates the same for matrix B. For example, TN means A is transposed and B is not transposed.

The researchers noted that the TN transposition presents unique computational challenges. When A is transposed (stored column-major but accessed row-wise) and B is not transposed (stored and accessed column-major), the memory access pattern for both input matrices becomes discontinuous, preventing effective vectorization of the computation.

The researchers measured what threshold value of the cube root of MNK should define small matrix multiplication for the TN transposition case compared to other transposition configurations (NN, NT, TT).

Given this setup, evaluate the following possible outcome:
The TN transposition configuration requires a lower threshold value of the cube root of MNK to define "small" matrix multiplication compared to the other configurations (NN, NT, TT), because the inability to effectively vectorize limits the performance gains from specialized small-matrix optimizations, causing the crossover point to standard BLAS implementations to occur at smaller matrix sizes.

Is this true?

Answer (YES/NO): YES